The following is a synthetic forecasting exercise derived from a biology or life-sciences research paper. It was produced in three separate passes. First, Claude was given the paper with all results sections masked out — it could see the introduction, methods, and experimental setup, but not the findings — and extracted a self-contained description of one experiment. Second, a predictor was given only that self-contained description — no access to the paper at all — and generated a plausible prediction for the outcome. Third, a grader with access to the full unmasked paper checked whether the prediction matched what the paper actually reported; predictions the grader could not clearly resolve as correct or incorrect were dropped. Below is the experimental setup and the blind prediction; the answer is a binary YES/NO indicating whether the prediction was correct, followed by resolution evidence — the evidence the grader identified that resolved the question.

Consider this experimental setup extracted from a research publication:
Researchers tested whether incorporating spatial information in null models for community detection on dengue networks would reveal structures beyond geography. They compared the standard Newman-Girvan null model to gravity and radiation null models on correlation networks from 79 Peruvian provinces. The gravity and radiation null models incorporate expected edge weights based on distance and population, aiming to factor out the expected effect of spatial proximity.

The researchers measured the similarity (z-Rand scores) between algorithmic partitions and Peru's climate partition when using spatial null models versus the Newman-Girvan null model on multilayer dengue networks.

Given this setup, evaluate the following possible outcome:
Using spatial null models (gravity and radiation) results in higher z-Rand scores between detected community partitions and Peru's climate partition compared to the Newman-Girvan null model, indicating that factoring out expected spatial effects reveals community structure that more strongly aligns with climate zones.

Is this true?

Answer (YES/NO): NO